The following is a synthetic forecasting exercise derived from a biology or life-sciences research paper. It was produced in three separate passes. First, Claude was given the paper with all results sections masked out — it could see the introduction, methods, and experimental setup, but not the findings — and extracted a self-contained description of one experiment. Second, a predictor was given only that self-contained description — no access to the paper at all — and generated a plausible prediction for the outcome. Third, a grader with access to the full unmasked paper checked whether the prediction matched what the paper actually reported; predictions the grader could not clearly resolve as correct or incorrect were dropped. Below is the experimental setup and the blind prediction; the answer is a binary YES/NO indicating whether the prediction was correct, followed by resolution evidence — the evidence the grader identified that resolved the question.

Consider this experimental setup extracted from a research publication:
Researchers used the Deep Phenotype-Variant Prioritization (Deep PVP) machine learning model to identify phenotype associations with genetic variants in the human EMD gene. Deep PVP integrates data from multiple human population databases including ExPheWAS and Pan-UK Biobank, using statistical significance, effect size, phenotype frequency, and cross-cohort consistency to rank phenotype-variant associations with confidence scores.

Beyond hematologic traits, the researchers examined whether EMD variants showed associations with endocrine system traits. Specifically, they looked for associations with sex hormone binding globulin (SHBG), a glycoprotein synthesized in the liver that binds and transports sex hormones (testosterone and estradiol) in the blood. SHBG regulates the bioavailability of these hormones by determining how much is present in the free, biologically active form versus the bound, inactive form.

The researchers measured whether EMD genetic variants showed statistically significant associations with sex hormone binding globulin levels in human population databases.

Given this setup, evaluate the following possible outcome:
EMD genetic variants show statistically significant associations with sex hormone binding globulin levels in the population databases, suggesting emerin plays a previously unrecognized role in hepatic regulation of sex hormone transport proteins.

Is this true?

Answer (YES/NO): YES